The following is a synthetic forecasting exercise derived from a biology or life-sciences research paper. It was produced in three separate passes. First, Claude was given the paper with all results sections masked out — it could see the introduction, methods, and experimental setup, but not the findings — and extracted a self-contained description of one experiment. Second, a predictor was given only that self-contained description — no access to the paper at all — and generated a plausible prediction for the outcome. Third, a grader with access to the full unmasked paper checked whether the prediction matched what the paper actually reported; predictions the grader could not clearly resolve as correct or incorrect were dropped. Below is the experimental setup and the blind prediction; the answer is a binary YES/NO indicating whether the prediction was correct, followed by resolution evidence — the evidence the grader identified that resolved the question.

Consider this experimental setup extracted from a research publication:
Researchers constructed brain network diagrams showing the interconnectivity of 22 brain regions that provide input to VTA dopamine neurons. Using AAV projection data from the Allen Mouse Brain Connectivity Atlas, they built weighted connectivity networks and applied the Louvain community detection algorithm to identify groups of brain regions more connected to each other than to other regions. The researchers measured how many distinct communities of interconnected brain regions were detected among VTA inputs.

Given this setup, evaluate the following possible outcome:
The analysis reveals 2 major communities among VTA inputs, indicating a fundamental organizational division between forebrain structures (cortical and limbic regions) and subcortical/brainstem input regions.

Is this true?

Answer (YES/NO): NO